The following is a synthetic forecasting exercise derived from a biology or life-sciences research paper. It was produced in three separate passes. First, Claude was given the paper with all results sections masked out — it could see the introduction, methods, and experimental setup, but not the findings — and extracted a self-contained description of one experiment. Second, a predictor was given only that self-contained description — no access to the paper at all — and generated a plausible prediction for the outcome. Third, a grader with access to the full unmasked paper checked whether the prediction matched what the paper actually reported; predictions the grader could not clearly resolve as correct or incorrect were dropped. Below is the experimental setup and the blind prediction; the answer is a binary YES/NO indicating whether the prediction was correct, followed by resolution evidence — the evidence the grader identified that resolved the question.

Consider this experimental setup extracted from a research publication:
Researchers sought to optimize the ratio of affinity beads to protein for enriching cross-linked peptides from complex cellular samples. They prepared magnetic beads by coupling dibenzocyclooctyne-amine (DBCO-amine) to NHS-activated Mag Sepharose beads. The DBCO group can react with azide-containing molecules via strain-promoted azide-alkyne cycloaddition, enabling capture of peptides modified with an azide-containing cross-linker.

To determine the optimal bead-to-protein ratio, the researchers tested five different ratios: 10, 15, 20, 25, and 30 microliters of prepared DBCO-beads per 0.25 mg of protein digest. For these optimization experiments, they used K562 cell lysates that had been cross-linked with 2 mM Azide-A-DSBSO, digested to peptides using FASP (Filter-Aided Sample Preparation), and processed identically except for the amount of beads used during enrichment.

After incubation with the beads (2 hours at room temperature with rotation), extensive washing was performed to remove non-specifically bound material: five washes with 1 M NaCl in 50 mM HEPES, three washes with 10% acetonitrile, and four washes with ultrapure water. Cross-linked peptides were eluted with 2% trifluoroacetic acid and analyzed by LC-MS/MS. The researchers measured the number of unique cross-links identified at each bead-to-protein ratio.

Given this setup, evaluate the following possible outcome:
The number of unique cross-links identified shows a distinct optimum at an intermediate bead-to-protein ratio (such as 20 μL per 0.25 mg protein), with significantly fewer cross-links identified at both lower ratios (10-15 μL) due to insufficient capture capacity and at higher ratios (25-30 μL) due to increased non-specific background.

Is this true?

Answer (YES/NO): NO